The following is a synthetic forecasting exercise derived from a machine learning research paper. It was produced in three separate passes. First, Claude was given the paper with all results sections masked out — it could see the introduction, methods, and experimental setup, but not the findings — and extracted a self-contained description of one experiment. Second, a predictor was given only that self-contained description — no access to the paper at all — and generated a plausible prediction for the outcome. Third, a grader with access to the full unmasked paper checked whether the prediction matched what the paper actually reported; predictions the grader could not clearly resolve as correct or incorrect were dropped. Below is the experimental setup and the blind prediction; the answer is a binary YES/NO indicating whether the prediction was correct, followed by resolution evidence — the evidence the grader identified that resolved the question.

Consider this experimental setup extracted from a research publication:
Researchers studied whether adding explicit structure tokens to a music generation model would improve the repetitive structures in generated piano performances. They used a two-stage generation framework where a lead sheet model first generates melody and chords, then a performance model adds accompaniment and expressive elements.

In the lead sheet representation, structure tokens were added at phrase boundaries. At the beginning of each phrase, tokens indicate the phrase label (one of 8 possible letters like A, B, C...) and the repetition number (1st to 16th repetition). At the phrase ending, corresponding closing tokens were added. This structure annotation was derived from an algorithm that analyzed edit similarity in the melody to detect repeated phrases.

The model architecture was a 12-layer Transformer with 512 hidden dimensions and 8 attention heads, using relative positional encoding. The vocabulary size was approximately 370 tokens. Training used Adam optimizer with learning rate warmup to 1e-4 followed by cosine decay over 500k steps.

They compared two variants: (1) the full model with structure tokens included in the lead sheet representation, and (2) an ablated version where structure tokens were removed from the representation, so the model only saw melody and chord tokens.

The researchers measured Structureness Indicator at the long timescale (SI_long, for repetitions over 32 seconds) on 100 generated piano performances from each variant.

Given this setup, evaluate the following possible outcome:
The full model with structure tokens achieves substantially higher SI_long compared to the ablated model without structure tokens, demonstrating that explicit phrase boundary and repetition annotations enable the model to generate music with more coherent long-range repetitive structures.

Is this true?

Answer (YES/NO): NO